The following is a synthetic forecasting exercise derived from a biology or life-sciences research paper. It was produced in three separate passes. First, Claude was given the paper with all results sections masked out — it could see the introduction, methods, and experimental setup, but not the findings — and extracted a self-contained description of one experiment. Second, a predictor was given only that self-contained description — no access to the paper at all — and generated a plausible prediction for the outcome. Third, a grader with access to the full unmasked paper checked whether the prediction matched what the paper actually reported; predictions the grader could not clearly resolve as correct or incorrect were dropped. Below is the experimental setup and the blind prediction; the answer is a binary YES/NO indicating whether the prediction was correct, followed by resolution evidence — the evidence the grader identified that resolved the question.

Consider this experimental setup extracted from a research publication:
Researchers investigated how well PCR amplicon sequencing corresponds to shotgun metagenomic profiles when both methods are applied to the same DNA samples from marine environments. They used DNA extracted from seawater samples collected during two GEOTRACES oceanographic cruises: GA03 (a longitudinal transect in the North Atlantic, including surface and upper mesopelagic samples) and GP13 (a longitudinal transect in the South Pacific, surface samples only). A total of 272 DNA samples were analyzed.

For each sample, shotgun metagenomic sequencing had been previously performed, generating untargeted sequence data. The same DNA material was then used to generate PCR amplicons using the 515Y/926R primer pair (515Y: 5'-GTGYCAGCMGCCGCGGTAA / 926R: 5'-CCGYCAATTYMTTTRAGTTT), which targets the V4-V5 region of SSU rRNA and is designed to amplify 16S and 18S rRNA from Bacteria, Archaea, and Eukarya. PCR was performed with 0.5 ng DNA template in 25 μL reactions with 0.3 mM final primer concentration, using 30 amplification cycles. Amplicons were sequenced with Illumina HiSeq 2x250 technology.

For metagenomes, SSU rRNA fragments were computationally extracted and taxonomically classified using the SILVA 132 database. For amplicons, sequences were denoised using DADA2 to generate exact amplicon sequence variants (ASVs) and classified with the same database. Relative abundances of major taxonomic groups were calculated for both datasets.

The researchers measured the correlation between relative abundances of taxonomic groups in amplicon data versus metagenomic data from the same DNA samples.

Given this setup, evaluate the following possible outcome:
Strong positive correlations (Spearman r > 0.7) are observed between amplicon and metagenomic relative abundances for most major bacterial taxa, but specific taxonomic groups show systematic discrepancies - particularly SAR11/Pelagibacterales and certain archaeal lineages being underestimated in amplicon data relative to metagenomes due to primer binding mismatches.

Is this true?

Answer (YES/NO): NO